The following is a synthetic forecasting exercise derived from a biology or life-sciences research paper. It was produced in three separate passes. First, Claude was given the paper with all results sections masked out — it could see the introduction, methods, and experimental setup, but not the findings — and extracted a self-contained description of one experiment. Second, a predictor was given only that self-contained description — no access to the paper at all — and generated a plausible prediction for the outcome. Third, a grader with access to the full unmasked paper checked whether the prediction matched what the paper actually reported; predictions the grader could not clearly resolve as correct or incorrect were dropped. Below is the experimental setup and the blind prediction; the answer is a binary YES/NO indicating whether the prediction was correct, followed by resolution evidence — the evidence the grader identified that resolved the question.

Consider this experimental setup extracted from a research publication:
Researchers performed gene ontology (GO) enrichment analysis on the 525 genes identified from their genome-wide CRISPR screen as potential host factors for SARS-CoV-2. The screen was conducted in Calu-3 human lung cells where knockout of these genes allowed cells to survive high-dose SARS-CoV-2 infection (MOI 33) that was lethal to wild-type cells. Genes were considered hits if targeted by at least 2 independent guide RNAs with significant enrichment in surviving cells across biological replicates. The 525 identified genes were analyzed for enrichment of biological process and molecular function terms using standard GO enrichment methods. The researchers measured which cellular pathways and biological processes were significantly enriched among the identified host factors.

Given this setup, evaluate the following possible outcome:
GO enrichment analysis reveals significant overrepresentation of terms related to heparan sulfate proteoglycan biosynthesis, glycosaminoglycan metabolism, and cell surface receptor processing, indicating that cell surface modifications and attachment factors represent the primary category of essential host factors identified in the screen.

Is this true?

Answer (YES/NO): NO